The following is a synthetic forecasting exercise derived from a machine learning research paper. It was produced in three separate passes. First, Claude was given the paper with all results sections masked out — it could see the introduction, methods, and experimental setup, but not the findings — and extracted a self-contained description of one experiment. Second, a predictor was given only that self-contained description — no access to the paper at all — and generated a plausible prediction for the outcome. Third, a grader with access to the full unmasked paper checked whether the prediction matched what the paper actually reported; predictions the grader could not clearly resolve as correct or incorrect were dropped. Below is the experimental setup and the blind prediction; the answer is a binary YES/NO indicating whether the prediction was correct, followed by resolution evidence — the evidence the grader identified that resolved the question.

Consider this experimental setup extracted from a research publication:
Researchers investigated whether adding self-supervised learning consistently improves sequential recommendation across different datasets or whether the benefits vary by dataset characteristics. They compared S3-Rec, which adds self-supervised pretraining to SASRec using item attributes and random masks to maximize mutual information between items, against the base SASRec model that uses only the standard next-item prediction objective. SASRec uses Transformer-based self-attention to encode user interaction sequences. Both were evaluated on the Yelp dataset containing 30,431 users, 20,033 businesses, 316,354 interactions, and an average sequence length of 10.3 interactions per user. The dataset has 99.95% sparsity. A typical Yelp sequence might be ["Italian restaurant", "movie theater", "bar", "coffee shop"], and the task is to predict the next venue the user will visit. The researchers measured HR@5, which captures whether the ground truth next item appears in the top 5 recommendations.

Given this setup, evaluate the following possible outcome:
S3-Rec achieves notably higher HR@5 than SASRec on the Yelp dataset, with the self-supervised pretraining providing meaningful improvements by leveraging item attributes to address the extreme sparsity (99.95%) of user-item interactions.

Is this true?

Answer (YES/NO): NO